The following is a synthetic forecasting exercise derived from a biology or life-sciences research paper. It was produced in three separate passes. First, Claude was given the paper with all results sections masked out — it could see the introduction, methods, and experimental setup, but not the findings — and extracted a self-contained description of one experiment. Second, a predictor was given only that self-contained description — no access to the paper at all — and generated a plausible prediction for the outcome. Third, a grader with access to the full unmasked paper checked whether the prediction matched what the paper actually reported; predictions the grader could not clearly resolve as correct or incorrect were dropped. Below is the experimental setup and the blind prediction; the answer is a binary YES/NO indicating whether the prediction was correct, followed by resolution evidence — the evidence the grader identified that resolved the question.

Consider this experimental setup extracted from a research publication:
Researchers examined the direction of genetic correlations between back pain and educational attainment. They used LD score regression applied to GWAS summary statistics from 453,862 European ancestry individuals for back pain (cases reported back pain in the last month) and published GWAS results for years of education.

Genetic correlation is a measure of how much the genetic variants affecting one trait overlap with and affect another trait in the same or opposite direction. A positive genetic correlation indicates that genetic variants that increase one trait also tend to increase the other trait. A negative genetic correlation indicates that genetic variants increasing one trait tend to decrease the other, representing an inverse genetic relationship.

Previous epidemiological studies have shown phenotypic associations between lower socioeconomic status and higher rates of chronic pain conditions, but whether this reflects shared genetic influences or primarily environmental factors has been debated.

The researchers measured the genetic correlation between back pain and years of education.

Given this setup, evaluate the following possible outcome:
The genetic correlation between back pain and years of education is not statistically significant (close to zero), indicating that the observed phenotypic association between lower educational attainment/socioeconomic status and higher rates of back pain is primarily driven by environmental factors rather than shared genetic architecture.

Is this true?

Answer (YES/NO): NO